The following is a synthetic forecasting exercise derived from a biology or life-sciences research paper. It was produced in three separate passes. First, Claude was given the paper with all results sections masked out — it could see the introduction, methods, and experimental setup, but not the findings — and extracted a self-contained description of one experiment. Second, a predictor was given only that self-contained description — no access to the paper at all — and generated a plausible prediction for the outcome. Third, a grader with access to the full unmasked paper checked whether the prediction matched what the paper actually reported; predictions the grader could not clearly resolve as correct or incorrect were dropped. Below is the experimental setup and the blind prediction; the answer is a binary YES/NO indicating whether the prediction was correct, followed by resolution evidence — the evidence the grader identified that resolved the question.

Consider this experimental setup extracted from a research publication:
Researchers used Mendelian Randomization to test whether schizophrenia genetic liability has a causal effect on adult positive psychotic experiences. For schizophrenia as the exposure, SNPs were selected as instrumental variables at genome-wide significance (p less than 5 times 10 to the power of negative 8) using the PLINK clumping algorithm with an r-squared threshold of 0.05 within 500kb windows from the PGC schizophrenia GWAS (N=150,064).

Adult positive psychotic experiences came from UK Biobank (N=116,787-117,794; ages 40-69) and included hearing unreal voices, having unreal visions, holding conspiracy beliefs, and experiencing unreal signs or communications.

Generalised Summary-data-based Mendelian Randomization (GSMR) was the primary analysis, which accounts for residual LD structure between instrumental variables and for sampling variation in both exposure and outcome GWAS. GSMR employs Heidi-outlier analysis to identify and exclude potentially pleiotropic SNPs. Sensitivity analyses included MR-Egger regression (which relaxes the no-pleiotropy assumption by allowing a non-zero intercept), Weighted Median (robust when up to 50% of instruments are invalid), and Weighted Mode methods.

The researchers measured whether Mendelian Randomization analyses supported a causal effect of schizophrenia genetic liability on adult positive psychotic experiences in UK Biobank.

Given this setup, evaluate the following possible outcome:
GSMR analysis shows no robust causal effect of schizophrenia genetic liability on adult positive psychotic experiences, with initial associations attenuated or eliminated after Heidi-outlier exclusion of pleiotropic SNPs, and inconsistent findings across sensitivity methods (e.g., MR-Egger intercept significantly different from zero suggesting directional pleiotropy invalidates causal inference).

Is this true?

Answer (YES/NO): NO